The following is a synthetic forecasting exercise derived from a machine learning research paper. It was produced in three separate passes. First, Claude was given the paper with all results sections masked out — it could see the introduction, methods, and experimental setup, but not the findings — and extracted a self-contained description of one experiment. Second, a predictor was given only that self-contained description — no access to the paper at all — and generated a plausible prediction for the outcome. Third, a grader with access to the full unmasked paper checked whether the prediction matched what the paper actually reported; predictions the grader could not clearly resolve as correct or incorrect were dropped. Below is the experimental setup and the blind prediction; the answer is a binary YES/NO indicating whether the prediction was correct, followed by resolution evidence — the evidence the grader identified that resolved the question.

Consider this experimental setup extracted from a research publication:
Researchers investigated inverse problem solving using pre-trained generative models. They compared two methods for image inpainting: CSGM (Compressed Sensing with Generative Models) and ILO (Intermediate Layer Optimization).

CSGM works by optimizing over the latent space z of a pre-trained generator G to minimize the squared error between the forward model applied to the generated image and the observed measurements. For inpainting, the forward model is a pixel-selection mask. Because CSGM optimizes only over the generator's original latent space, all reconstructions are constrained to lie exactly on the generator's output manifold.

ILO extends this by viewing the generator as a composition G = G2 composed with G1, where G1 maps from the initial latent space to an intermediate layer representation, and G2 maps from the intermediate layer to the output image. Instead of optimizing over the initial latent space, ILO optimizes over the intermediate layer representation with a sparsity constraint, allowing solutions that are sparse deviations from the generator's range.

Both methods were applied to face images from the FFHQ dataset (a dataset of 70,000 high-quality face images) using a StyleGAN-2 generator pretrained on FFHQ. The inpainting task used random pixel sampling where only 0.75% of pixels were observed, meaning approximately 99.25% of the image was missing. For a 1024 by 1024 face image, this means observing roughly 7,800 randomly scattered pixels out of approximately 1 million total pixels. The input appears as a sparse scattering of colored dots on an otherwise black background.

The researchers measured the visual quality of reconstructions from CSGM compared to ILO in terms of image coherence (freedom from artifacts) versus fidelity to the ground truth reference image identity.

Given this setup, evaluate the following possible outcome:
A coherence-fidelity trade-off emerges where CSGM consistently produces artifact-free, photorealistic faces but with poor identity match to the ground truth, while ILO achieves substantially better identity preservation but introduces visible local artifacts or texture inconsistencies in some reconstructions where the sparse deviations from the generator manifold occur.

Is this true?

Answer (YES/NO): YES